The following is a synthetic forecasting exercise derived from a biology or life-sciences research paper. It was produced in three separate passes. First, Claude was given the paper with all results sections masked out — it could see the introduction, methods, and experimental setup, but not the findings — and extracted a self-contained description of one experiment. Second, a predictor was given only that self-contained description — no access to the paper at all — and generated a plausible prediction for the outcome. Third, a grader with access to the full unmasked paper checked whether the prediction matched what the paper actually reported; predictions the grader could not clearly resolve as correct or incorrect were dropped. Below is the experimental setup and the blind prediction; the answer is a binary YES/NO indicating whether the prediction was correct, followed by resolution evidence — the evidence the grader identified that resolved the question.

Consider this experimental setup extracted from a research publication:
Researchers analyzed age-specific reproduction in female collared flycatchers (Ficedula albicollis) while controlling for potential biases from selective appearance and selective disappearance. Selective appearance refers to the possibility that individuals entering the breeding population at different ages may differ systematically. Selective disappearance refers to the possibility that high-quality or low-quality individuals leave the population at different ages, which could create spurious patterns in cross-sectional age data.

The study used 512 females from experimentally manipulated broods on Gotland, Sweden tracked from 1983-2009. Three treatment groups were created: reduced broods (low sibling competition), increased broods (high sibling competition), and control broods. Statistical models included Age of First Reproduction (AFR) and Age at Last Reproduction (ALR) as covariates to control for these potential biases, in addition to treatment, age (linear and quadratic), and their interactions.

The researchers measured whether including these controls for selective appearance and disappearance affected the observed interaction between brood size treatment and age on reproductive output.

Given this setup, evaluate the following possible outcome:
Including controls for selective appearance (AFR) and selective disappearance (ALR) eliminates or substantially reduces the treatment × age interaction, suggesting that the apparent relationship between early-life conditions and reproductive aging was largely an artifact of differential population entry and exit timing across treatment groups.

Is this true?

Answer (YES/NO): NO